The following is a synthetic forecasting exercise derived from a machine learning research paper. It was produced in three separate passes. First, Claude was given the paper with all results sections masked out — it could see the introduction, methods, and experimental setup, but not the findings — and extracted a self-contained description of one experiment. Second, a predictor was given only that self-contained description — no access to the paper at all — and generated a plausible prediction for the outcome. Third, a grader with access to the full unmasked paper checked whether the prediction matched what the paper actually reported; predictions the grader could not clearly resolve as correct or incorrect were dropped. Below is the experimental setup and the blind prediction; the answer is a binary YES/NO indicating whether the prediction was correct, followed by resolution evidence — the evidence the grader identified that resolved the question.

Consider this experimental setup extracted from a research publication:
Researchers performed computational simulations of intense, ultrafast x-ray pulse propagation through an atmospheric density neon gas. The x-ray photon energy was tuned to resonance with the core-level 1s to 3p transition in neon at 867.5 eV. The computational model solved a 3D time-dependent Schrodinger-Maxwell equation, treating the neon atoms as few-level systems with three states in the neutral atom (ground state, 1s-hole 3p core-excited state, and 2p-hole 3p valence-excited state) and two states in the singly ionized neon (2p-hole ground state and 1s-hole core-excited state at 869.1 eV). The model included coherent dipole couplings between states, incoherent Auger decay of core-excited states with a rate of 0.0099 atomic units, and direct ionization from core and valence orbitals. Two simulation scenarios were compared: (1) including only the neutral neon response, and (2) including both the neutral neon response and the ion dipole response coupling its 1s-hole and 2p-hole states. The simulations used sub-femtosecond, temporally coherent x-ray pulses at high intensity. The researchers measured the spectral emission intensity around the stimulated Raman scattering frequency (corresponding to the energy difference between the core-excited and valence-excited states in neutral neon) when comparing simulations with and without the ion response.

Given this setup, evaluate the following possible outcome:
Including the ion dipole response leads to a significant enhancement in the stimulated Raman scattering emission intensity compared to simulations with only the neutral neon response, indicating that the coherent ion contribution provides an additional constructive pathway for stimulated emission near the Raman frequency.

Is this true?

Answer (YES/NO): YES